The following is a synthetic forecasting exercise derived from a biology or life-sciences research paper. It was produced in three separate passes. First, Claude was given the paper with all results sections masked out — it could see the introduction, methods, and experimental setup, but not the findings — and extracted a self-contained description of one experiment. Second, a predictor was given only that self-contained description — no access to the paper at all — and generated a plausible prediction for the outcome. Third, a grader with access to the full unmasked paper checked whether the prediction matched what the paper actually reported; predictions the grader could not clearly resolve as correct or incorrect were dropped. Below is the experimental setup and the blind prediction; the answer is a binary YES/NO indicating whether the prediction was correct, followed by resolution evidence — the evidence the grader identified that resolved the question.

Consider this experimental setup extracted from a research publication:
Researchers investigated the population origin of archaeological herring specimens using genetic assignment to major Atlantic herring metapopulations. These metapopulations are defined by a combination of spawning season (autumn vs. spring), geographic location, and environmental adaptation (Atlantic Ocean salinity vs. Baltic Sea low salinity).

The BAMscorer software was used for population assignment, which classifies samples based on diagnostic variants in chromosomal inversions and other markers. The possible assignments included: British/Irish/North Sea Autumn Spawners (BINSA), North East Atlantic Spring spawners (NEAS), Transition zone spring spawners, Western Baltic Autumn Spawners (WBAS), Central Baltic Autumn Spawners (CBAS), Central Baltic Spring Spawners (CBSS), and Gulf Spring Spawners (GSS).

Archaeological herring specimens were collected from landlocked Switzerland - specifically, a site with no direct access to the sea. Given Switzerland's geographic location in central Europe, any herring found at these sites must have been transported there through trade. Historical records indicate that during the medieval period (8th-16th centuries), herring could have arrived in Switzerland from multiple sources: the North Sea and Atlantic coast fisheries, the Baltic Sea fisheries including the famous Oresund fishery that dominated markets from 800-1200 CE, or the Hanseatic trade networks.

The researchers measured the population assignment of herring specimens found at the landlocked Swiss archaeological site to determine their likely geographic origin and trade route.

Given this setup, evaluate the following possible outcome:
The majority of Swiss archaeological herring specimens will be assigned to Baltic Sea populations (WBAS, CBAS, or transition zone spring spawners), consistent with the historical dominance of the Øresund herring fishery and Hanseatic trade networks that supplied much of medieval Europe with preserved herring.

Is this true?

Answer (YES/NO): NO